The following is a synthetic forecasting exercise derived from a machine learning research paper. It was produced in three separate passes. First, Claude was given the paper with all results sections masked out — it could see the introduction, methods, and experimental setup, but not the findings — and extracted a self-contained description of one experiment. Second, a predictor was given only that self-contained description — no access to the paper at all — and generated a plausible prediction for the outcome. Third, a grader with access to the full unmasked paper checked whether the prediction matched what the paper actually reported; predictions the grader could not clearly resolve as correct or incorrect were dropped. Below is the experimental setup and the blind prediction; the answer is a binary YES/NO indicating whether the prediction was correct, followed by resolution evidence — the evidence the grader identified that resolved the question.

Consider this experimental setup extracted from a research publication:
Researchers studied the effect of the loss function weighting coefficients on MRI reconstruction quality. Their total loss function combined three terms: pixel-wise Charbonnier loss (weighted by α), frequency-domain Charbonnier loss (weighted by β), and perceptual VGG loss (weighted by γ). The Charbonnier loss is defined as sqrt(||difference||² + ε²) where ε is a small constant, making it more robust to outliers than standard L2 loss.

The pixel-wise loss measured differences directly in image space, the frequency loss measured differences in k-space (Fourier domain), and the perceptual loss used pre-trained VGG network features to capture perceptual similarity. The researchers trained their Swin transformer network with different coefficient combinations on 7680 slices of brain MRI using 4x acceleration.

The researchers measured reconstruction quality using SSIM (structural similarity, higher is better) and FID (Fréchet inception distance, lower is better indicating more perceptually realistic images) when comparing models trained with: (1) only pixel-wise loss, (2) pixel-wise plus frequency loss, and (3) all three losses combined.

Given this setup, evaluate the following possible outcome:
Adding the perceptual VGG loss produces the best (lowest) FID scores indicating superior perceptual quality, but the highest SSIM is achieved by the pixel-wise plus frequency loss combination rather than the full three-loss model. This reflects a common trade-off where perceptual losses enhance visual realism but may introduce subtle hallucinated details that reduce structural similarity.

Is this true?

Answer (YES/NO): YES